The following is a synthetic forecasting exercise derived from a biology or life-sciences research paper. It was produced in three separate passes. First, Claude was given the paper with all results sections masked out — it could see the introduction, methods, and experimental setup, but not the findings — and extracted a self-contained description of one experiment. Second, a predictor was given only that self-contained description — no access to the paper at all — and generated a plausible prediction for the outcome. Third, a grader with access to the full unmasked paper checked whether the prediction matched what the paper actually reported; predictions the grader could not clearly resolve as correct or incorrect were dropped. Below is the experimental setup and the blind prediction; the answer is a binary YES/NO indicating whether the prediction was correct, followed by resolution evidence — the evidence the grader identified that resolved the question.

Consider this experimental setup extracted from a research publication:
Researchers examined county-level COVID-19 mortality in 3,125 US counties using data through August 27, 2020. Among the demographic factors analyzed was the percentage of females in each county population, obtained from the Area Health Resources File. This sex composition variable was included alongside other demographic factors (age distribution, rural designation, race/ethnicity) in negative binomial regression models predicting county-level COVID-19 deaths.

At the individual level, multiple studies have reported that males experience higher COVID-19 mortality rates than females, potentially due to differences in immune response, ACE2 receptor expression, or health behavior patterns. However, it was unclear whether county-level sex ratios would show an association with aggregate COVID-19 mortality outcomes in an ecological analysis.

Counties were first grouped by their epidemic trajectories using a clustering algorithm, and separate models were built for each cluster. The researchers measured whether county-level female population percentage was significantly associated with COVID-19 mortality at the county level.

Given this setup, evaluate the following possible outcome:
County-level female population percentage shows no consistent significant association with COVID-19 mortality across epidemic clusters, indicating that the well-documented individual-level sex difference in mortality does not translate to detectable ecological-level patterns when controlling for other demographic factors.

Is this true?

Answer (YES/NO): NO